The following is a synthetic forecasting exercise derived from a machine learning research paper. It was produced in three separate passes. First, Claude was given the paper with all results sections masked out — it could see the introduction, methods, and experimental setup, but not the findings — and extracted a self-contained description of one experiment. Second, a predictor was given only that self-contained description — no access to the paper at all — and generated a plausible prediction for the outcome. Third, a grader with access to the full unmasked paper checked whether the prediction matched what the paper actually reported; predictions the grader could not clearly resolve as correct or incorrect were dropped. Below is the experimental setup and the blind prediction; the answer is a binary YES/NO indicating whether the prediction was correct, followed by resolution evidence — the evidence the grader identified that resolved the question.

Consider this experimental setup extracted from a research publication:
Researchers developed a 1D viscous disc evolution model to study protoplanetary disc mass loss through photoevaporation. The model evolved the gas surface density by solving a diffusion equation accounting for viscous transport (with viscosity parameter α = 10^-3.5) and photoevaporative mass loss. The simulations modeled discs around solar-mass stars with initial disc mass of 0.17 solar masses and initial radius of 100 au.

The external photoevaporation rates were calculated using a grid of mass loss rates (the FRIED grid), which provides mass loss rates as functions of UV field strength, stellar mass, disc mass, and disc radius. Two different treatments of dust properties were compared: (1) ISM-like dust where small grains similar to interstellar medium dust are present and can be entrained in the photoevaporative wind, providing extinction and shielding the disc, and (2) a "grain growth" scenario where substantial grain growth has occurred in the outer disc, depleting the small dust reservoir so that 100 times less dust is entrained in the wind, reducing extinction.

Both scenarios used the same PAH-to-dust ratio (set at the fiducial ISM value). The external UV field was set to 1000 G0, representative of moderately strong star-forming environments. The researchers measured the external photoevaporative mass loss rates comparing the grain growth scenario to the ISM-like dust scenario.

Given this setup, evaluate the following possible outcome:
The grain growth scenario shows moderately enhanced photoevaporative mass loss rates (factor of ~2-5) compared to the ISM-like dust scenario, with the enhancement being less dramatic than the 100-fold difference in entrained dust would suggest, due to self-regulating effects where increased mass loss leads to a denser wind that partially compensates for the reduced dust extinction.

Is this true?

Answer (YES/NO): NO